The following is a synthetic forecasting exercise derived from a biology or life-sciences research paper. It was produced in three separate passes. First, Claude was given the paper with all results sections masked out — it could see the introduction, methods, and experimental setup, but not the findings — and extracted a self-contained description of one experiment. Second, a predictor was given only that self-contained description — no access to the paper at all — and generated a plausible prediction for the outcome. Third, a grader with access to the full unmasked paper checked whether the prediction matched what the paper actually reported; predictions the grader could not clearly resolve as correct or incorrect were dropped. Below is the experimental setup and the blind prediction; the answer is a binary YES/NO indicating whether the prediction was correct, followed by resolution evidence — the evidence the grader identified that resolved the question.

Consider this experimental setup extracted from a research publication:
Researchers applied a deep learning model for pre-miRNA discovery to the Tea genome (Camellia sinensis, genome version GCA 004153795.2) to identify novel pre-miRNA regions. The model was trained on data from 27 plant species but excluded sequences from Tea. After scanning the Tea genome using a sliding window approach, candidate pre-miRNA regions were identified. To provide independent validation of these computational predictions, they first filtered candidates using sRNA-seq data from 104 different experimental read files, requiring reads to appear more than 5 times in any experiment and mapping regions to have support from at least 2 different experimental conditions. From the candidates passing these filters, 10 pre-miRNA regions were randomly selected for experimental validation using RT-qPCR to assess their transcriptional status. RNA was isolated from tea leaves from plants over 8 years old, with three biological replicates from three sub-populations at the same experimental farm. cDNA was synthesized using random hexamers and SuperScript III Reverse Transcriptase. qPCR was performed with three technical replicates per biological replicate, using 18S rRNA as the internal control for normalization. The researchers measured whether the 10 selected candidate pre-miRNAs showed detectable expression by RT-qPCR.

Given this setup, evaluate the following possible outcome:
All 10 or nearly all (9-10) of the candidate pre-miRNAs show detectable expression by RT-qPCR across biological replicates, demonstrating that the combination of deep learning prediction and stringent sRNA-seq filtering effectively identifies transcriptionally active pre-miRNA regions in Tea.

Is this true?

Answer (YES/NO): YES